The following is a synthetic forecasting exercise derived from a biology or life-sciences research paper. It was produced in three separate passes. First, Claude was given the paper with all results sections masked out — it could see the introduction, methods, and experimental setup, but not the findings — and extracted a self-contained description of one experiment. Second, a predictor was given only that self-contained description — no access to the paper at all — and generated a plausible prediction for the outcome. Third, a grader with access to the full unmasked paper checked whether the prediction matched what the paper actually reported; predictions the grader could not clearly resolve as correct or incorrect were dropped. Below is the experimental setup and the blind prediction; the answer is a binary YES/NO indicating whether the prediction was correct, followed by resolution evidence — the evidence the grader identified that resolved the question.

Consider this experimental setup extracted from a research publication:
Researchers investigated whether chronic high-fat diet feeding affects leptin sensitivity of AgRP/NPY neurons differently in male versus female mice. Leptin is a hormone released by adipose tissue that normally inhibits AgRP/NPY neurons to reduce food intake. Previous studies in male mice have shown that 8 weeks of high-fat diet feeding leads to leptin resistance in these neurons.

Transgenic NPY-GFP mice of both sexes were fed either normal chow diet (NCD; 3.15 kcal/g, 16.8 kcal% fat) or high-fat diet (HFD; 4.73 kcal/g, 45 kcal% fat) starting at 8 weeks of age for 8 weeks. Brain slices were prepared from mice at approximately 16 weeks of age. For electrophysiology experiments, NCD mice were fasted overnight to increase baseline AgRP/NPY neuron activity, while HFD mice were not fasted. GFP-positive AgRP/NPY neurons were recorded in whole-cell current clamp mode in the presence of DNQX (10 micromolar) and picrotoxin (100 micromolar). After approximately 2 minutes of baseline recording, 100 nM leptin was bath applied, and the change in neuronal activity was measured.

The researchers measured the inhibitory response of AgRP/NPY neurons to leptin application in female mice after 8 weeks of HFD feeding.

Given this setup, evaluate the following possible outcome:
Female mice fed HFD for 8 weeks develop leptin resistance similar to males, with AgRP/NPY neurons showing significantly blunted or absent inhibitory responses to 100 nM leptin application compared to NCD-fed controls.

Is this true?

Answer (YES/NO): NO